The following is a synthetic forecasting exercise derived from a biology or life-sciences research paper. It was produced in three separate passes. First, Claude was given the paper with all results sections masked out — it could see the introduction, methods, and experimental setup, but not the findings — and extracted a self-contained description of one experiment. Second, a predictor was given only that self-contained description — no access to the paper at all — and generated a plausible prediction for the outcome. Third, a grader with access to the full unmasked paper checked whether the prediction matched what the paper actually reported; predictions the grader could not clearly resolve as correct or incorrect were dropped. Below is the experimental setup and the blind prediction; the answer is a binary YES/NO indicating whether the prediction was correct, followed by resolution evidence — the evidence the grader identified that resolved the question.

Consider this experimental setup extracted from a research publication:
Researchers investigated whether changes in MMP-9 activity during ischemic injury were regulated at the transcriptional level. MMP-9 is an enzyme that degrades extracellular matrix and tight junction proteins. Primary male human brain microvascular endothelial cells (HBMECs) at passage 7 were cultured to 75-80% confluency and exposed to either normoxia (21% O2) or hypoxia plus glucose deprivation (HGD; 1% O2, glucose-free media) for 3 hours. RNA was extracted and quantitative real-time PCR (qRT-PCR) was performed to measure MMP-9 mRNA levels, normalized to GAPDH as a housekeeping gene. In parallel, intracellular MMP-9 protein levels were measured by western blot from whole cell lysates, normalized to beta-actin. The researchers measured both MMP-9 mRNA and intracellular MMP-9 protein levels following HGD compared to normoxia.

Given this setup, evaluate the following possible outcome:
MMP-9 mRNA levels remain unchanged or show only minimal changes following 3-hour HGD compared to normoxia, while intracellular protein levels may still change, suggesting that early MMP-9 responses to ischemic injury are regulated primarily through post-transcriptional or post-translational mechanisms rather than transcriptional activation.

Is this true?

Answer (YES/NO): NO